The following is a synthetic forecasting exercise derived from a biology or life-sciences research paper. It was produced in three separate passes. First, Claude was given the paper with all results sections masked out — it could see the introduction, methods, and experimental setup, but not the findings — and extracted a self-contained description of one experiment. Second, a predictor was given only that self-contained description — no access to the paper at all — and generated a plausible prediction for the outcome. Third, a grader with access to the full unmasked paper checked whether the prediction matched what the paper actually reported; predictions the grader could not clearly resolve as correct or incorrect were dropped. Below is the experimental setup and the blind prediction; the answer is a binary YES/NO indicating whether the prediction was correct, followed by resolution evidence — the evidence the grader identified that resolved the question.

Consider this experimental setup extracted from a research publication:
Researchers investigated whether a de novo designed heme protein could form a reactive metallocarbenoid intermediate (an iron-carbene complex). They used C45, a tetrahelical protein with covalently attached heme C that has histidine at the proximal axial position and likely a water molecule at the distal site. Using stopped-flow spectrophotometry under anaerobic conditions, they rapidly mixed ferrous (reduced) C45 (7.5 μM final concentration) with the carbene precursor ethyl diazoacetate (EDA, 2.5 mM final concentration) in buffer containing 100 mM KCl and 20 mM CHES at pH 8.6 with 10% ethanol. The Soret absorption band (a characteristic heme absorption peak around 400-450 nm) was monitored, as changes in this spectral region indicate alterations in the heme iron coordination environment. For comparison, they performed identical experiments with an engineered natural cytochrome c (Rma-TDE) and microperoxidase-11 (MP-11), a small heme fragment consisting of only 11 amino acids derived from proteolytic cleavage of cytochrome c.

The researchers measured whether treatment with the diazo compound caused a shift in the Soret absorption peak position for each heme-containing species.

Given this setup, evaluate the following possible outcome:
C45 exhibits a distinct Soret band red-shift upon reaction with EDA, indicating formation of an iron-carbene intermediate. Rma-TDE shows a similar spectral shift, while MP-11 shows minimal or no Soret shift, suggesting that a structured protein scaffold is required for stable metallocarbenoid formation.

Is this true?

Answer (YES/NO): NO